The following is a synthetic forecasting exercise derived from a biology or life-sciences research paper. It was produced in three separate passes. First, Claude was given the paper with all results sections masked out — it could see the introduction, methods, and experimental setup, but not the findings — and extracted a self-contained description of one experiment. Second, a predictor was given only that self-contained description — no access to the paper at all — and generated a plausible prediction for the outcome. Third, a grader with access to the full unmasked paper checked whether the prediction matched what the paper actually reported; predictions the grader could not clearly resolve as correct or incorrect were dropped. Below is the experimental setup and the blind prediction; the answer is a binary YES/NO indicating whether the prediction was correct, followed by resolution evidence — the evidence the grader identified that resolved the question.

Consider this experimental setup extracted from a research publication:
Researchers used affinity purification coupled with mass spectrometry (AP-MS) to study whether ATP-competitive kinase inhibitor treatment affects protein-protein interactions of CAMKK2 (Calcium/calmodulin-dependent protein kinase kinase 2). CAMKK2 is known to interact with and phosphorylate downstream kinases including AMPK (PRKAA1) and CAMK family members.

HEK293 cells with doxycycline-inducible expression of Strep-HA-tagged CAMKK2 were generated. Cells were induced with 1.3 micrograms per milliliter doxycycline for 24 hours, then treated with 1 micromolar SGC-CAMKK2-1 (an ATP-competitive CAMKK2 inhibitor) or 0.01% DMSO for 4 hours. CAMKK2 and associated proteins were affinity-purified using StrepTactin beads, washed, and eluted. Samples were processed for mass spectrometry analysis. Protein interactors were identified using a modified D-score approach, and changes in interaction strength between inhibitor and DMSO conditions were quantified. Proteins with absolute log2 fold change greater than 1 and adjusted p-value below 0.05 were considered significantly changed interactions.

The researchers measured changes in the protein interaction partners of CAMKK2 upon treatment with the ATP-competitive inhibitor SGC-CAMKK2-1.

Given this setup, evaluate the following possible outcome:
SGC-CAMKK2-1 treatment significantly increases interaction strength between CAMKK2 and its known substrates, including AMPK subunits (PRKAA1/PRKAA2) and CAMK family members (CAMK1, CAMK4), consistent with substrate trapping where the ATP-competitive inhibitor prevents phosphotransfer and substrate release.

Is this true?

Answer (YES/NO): NO